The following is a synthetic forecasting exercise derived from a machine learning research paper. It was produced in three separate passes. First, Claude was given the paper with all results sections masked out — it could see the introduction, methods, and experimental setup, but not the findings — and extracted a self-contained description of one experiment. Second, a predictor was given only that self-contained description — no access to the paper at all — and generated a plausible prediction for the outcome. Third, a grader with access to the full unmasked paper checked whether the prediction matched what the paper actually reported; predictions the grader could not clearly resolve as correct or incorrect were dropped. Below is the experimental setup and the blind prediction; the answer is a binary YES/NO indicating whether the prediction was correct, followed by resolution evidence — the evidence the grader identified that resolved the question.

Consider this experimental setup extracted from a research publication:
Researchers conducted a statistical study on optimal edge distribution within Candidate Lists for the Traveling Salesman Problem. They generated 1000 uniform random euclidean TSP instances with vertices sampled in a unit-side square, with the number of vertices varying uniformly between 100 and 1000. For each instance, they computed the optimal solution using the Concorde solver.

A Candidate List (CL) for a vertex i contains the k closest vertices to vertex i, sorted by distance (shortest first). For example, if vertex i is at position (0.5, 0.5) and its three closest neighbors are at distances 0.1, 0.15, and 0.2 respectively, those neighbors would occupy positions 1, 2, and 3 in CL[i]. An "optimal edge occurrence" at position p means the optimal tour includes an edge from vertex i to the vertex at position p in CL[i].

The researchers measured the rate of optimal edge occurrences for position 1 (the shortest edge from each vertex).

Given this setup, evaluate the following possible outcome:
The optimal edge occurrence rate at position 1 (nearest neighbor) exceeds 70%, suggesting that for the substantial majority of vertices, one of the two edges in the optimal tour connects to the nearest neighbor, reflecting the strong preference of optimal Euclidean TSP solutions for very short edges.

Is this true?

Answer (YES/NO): YES